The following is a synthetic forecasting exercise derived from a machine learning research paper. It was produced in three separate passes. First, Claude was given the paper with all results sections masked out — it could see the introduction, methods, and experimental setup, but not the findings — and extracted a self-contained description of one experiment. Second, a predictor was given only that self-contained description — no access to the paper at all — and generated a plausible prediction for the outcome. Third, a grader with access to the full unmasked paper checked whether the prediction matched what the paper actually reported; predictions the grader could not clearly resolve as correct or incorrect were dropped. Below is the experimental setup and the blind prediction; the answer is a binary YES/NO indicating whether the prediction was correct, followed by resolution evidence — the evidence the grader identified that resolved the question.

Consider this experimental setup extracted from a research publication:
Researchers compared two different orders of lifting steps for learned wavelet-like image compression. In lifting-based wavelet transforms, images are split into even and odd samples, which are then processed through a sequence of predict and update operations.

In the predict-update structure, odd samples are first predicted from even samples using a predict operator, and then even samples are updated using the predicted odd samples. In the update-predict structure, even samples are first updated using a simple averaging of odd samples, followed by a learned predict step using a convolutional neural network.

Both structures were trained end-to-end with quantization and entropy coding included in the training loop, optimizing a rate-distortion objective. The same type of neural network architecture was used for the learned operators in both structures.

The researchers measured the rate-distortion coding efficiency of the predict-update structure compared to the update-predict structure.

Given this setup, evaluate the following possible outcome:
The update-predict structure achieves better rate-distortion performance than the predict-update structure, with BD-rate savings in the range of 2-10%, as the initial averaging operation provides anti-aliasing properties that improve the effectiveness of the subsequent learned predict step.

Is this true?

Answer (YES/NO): NO